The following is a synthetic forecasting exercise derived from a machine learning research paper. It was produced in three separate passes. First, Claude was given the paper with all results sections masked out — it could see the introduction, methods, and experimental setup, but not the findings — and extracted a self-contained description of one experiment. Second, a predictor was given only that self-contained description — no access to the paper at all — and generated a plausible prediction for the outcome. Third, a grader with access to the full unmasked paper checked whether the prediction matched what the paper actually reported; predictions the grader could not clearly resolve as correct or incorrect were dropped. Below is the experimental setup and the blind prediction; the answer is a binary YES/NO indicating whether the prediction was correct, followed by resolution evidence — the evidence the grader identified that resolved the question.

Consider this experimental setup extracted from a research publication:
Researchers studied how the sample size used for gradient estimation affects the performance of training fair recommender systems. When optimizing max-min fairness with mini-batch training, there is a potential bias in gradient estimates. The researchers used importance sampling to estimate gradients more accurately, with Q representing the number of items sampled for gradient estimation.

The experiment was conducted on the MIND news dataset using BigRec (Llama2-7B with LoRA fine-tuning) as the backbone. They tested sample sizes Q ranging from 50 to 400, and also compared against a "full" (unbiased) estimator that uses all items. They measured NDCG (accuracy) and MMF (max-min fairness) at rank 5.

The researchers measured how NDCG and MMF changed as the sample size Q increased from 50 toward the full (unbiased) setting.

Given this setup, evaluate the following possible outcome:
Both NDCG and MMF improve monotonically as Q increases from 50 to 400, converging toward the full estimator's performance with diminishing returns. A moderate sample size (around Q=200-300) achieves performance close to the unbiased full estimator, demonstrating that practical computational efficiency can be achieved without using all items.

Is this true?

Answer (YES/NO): NO